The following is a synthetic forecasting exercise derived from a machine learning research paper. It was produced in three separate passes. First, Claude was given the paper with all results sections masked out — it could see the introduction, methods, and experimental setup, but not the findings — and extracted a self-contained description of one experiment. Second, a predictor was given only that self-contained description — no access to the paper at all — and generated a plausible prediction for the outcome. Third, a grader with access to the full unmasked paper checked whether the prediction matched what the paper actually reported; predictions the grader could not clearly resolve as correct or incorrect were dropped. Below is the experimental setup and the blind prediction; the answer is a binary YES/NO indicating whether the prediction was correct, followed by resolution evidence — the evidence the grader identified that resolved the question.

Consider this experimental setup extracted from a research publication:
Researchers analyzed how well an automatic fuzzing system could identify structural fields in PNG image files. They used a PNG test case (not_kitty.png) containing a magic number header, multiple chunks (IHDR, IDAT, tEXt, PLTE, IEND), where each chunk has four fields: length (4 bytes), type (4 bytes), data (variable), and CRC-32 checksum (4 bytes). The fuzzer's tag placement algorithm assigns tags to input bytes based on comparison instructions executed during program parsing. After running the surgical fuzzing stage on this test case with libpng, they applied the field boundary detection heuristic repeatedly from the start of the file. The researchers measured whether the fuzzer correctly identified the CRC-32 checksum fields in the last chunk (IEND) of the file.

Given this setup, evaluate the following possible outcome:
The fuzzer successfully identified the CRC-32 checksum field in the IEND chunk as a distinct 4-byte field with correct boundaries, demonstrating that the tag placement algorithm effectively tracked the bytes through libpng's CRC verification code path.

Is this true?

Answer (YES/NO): NO